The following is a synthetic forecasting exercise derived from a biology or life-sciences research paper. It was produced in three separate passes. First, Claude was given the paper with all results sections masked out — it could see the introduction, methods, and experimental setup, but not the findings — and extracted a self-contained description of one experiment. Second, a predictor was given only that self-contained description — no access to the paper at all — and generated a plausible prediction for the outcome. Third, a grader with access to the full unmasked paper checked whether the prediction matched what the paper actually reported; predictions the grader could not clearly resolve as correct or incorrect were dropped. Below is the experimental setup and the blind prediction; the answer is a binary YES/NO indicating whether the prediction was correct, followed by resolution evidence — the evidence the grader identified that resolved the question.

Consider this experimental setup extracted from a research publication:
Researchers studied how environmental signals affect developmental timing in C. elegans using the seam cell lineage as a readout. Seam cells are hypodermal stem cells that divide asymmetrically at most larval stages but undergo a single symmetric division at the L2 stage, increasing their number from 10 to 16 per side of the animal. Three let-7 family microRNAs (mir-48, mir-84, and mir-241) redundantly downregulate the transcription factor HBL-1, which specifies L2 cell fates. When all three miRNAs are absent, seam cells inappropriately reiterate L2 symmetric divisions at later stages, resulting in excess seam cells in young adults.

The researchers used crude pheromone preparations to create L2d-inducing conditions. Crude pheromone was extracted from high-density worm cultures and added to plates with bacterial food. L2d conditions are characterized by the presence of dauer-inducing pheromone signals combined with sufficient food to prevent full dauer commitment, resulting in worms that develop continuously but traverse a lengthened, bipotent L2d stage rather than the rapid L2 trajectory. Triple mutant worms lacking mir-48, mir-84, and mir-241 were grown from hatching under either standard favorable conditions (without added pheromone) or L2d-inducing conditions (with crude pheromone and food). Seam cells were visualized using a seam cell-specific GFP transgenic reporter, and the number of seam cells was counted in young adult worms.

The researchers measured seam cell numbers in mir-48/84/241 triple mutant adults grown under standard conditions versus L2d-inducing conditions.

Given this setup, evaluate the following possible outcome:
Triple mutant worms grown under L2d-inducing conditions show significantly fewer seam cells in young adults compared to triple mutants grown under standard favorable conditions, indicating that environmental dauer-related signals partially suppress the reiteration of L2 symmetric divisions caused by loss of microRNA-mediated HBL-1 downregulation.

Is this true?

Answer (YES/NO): YES